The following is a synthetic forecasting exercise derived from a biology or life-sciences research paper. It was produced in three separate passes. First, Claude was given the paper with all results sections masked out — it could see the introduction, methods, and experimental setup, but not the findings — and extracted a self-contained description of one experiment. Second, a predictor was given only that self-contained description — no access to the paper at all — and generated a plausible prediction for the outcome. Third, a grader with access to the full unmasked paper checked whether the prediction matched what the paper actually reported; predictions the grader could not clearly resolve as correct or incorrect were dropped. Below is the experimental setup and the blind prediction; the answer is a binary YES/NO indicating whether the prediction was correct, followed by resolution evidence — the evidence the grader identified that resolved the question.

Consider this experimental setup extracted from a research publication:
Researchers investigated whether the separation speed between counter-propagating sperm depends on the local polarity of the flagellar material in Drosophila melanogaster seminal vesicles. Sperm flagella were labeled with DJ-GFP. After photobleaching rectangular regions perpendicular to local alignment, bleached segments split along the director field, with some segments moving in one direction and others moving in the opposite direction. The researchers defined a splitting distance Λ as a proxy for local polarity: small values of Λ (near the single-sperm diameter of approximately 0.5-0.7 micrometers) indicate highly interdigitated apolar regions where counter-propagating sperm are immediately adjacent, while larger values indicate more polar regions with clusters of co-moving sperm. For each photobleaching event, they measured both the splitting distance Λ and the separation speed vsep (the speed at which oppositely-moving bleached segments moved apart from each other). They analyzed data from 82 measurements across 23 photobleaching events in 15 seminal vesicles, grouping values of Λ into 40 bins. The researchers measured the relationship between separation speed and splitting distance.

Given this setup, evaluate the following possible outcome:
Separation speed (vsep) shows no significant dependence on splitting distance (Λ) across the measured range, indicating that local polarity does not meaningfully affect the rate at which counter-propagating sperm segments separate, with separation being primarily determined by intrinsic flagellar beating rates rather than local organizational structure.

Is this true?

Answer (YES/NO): YES